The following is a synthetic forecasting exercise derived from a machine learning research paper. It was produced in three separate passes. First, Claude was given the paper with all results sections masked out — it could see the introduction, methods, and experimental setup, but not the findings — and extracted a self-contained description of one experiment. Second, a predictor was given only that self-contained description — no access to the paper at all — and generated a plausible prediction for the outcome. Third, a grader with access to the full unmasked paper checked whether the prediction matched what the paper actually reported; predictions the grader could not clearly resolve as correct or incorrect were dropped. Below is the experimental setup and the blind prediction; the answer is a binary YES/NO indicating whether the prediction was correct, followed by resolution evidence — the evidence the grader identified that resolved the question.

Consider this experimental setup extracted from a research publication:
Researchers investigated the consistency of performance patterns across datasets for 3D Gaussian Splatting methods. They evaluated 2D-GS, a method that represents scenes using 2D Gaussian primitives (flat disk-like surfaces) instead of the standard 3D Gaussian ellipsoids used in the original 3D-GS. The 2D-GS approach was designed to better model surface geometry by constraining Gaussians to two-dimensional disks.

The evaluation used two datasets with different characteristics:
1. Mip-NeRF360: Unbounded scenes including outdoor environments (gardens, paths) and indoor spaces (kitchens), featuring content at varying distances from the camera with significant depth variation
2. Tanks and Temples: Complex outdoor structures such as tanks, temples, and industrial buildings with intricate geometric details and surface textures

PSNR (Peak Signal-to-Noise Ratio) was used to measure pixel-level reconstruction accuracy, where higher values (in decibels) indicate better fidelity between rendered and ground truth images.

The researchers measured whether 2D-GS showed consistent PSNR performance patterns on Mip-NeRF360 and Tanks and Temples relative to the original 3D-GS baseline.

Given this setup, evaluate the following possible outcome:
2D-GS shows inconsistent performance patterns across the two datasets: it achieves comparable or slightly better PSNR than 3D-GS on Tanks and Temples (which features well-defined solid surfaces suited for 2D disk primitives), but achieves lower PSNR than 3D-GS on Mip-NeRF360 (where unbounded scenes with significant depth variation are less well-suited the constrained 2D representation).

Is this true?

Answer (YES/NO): NO